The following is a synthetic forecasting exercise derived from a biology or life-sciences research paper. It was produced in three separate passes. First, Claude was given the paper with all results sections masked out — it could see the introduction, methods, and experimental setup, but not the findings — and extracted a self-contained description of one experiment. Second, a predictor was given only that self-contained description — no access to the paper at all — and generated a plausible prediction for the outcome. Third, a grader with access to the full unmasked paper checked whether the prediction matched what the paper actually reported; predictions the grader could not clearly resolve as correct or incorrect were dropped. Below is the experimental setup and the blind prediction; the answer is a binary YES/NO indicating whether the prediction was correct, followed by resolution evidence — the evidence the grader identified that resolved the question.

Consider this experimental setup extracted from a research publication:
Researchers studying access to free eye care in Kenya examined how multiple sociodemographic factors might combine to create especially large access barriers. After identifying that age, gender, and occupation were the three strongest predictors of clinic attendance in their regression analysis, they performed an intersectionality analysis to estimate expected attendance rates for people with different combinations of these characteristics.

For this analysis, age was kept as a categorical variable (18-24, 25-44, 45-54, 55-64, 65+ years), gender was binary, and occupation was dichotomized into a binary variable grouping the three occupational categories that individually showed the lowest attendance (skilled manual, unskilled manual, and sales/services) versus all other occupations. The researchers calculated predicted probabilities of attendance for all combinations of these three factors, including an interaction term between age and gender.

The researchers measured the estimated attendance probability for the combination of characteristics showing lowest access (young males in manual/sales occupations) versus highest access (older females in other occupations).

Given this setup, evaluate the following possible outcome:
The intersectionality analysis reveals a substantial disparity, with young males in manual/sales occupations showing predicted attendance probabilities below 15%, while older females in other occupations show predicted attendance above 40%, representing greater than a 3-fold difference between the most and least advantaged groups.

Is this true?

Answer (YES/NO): YES